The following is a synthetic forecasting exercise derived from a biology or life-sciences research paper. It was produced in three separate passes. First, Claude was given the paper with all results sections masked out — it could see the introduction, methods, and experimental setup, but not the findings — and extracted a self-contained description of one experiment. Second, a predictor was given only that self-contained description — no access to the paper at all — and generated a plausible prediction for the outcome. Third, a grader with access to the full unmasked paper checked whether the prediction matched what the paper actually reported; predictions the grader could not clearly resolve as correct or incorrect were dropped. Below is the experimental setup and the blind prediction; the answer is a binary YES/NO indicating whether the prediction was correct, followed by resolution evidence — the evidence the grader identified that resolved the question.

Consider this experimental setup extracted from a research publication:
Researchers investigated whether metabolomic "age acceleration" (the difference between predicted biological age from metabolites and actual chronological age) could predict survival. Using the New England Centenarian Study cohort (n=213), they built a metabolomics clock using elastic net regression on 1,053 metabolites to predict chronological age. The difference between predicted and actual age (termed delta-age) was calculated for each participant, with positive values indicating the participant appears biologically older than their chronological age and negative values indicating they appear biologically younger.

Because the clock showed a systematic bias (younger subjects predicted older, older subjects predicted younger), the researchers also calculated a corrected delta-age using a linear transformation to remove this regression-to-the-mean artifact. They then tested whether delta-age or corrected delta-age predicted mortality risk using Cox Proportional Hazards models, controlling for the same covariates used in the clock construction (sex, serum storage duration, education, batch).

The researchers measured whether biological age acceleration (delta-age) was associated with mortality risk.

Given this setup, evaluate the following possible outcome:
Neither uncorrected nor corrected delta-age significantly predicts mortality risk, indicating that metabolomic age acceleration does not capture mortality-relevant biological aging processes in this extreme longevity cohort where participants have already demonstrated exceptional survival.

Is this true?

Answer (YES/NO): NO